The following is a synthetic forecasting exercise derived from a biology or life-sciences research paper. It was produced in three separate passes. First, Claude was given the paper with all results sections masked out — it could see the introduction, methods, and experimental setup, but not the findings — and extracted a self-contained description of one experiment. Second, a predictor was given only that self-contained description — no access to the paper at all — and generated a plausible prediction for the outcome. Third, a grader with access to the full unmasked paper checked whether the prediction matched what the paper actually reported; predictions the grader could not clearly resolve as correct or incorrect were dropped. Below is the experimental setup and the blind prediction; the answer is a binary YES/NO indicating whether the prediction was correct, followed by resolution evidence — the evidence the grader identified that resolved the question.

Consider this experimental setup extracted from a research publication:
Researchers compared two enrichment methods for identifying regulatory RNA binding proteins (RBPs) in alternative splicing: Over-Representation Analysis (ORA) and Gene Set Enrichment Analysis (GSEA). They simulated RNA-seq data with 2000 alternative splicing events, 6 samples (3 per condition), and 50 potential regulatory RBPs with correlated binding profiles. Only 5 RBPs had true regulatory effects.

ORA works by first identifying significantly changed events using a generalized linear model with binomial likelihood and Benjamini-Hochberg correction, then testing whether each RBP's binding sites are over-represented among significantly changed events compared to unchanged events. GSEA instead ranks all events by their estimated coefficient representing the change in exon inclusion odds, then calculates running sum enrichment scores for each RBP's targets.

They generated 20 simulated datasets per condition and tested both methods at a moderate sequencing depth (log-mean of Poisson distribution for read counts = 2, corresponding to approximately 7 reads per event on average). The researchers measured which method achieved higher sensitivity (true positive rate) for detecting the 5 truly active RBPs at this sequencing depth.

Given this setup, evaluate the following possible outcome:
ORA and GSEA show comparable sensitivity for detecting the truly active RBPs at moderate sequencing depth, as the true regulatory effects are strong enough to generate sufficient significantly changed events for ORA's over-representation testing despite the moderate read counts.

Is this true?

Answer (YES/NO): NO